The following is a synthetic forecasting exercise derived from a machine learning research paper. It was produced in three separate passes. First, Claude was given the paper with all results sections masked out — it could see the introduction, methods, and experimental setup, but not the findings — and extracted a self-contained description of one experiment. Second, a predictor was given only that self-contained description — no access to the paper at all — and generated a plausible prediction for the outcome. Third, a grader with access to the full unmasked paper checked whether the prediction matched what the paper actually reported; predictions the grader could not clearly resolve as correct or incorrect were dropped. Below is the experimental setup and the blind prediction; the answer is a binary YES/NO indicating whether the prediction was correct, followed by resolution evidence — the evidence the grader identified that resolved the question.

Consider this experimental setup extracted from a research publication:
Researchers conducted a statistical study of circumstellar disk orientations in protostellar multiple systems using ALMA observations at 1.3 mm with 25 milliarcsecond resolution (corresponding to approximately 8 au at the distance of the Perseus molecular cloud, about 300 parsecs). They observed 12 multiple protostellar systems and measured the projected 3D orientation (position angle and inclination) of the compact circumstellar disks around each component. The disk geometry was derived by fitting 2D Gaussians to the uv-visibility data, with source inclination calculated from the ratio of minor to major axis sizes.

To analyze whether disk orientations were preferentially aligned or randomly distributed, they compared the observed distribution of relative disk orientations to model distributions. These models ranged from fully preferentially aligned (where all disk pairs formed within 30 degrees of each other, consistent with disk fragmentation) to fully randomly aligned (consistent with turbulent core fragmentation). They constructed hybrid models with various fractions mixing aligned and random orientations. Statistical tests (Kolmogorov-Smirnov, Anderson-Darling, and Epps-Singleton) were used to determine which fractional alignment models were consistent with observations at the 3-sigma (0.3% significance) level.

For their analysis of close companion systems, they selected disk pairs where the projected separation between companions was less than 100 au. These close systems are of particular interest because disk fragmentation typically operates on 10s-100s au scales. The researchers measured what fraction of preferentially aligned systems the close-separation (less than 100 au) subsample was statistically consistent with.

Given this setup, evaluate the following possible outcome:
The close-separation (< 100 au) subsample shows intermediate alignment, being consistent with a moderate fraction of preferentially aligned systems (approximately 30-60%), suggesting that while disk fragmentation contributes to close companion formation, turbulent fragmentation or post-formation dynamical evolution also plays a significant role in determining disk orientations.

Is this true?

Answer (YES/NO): NO